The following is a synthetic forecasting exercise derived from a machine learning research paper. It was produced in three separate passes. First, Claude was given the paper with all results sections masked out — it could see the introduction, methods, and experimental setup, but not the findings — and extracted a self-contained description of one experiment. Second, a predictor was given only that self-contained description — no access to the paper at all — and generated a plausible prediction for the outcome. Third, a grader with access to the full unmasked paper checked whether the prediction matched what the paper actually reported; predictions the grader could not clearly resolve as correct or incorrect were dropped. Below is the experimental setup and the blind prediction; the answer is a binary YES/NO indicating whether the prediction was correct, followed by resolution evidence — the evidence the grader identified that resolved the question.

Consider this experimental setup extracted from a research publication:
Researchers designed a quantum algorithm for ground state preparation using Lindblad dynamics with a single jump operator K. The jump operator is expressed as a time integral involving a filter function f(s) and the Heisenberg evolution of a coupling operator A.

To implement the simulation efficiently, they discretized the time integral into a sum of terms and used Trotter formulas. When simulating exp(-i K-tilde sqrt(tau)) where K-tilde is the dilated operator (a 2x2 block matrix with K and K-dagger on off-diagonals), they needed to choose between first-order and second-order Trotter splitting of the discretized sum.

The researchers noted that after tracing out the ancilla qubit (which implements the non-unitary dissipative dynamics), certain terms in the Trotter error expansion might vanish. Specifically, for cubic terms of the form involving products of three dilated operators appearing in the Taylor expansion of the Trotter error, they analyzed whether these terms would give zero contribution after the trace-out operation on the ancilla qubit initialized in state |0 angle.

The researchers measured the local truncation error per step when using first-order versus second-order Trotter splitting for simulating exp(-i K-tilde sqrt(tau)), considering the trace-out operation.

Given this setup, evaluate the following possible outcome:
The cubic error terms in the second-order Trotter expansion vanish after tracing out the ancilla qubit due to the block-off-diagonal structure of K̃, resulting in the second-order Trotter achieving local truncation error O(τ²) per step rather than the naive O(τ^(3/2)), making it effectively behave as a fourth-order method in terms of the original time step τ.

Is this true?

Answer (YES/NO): NO